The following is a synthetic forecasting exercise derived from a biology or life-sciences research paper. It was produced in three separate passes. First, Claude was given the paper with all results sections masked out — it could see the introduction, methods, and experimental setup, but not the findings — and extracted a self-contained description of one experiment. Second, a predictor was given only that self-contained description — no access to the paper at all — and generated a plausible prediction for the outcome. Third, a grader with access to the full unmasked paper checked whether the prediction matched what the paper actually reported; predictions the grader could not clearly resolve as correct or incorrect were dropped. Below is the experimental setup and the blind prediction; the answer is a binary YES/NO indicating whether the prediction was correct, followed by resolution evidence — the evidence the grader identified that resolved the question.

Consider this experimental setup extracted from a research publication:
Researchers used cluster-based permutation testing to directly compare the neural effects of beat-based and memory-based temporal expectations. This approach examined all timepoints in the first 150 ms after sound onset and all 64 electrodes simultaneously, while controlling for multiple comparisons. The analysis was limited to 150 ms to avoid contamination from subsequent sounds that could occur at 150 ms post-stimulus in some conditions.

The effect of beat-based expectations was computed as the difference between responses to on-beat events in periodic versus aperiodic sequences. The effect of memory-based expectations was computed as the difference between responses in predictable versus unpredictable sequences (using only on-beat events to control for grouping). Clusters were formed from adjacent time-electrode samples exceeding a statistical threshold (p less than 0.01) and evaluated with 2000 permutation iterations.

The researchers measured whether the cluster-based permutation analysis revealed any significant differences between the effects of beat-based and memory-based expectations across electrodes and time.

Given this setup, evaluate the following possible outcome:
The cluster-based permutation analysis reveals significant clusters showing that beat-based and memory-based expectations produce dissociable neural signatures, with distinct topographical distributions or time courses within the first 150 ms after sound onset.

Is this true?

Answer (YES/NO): NO